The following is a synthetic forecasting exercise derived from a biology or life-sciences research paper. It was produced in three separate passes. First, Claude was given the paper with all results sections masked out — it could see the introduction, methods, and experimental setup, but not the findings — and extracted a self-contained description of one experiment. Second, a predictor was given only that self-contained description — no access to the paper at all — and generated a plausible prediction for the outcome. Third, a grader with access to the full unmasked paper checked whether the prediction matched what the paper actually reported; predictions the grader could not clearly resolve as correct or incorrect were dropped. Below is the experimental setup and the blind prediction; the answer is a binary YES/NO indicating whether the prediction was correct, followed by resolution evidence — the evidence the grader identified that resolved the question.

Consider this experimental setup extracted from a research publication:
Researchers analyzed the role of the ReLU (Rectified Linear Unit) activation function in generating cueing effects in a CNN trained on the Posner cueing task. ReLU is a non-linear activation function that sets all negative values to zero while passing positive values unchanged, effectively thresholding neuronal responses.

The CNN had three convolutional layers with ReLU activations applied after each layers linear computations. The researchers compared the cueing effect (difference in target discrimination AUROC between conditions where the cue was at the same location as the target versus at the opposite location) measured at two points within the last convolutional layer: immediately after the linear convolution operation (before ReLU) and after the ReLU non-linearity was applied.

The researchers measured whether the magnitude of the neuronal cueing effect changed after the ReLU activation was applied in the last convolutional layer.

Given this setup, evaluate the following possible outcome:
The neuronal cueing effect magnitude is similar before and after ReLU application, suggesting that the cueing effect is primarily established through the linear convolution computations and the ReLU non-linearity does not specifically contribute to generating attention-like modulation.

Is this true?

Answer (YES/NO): NO